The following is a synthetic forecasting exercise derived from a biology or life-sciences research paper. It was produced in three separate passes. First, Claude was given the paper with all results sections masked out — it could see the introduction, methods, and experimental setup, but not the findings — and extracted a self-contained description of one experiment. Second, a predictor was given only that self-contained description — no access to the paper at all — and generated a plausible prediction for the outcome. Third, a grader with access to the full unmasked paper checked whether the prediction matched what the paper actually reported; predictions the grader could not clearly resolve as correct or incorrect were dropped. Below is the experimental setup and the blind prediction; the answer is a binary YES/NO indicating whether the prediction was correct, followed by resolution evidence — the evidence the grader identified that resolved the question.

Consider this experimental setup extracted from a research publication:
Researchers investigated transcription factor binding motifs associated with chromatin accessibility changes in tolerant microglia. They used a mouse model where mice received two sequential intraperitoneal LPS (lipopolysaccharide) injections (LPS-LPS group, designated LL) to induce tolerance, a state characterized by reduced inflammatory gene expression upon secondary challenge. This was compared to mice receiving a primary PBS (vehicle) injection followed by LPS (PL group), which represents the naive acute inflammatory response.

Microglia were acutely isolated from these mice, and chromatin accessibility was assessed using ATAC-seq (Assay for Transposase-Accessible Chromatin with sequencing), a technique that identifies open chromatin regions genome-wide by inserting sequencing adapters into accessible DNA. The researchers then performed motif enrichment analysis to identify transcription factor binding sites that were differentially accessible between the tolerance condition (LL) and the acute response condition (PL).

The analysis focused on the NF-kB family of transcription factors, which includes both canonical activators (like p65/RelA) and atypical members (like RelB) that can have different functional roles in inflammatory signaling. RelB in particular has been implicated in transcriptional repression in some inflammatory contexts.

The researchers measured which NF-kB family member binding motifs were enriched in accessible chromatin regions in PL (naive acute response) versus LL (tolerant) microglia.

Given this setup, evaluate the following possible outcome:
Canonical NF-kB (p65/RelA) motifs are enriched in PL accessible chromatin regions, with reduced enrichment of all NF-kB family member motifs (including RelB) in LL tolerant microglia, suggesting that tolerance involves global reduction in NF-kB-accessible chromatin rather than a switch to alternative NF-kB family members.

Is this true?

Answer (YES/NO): YES